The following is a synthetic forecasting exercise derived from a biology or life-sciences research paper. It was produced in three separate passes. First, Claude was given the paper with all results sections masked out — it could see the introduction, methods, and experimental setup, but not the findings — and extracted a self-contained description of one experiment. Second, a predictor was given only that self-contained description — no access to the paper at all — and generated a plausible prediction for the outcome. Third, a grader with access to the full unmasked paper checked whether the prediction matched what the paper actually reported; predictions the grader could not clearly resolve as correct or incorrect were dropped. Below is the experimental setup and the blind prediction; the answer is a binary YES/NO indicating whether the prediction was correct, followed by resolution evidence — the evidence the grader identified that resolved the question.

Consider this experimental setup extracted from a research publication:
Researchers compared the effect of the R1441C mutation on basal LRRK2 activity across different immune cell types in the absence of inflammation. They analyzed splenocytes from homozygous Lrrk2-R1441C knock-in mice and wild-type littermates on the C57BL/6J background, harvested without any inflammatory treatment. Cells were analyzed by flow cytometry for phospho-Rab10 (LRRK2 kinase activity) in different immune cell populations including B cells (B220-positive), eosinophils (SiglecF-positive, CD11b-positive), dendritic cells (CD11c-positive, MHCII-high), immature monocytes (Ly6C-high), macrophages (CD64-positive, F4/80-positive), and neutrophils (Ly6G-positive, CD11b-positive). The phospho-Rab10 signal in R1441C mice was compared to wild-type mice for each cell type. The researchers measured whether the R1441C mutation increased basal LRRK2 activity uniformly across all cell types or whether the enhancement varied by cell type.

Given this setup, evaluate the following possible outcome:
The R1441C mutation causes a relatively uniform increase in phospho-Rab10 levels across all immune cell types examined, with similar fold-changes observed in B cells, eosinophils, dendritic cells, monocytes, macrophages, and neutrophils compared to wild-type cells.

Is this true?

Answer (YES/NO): NO